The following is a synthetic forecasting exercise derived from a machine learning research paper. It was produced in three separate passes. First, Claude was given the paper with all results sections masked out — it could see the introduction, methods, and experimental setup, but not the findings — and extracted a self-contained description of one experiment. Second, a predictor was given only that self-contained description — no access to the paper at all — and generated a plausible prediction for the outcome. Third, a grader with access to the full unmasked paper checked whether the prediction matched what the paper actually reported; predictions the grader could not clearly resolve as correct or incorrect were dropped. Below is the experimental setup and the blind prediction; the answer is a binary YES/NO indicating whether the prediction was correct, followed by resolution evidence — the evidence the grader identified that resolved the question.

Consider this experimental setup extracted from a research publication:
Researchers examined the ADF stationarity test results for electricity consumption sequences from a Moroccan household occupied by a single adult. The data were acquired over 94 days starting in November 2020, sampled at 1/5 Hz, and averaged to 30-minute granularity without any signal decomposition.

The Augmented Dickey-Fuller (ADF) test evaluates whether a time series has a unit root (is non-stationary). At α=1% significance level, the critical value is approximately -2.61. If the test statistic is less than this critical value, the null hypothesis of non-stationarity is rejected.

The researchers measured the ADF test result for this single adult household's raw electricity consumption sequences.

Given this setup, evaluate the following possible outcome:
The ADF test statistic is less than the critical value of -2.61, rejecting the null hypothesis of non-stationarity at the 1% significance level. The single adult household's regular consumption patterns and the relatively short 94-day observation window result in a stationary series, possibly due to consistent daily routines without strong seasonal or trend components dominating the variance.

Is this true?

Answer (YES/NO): YES